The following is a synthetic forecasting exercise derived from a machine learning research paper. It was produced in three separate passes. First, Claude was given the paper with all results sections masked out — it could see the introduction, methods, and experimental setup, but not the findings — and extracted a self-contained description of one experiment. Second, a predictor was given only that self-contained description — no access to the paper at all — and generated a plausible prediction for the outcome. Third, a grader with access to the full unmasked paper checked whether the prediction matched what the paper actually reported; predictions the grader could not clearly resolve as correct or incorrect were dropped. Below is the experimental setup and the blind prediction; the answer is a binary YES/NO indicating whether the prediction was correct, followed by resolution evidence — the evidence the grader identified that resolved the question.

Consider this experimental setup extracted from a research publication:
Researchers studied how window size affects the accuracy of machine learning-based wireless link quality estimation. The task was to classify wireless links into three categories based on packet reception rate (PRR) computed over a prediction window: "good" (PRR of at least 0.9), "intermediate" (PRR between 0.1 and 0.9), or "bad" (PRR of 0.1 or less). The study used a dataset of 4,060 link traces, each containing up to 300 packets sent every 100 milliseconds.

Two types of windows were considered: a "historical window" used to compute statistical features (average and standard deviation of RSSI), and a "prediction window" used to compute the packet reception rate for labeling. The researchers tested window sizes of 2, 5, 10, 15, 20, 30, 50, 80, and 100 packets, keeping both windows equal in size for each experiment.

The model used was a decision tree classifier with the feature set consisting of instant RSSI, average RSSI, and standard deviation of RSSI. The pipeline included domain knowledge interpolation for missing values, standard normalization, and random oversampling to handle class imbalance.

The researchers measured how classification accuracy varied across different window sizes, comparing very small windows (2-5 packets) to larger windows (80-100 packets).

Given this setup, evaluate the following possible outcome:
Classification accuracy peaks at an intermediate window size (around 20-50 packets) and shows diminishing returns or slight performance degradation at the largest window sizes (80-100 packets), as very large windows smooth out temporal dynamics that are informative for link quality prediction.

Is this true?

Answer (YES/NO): NO